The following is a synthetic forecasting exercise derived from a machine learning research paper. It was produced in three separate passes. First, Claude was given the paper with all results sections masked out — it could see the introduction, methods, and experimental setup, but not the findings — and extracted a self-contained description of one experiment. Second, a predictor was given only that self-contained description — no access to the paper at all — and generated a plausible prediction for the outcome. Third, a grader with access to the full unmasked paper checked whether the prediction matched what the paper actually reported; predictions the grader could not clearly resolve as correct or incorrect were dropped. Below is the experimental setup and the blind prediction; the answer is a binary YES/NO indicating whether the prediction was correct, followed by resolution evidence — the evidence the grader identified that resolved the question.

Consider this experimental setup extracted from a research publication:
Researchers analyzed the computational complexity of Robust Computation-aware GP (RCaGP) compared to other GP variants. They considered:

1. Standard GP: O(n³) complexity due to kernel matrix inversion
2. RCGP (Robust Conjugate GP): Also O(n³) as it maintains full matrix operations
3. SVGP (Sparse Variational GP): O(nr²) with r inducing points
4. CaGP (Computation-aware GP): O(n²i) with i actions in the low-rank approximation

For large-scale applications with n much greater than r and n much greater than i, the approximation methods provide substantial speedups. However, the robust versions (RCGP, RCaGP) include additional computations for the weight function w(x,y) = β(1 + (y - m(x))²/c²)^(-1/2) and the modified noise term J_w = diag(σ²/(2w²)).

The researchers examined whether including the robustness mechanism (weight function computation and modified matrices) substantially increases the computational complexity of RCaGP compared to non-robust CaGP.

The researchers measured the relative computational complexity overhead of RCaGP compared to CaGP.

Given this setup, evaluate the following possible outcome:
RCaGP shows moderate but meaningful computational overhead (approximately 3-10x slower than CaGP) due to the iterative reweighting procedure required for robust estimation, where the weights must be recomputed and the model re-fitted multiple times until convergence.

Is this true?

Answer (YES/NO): NO